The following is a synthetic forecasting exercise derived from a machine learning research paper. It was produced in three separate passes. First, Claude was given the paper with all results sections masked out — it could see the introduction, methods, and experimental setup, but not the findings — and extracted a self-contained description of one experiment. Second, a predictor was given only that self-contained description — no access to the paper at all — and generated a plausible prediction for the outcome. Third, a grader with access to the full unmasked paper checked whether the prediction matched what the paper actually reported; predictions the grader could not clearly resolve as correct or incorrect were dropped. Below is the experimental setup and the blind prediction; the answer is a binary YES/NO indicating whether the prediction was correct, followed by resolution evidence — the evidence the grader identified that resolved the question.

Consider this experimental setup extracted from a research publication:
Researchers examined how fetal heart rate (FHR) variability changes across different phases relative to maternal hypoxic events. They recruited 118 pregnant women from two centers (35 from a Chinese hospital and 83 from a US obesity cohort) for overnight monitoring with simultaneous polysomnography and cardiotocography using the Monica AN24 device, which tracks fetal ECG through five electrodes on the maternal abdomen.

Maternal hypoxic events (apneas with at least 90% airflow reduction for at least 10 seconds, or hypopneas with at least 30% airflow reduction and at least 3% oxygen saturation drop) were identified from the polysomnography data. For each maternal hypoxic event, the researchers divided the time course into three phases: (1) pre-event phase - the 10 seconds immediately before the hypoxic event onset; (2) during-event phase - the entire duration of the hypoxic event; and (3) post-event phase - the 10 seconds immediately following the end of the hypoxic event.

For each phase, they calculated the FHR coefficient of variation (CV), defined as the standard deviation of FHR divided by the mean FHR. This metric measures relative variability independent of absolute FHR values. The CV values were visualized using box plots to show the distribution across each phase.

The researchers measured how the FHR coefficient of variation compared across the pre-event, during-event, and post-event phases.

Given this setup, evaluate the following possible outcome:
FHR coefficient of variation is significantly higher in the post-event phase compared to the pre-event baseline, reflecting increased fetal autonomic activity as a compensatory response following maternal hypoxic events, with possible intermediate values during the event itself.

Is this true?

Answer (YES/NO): NO